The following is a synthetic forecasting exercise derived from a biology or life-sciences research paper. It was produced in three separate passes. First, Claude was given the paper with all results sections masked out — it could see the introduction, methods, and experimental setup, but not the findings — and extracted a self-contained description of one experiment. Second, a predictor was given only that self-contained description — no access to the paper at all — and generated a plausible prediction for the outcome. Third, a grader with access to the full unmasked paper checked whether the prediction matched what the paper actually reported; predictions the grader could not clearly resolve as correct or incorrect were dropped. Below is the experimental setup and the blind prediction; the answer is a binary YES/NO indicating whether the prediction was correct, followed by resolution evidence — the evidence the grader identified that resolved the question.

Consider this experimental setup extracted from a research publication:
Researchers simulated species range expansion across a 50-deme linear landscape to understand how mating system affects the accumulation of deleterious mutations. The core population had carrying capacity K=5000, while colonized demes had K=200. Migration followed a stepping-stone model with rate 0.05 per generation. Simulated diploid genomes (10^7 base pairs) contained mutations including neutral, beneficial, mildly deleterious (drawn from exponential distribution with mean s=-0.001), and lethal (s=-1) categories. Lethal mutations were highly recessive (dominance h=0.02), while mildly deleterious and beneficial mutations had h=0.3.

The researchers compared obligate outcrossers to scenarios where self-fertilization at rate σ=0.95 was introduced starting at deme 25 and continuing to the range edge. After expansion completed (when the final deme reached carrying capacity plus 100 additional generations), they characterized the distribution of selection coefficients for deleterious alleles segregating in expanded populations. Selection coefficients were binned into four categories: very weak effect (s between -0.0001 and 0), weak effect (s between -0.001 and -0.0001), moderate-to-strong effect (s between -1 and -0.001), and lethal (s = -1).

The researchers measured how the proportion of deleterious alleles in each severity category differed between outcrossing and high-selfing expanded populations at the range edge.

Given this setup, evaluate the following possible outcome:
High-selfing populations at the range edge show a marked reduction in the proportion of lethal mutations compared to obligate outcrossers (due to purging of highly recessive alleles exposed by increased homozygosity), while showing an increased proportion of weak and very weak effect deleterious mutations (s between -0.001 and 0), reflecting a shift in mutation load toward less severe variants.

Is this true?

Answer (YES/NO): YES